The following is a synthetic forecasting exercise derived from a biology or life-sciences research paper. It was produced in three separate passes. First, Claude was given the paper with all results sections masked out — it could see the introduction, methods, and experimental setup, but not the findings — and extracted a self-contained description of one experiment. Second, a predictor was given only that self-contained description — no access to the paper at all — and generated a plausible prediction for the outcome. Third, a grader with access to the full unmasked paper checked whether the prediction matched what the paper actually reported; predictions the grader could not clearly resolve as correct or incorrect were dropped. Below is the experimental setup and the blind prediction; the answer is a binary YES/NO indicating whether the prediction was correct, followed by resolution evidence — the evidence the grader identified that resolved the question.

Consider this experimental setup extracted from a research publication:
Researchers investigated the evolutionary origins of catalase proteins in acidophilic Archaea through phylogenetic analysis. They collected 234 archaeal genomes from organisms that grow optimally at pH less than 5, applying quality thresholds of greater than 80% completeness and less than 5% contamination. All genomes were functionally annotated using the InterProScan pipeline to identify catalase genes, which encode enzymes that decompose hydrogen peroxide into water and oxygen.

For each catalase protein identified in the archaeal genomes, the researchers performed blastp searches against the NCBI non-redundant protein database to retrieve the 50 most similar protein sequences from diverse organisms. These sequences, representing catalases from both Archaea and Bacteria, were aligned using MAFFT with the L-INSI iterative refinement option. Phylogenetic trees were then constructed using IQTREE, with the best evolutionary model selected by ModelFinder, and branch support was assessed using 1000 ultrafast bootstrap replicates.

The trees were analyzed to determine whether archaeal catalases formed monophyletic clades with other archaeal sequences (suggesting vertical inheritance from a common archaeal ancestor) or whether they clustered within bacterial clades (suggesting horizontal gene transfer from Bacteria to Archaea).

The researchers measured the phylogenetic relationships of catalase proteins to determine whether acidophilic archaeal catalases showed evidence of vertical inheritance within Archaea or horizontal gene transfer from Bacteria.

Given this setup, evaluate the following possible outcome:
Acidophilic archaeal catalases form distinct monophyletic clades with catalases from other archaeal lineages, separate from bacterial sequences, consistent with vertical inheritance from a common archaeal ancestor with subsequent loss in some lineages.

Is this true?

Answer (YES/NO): NO